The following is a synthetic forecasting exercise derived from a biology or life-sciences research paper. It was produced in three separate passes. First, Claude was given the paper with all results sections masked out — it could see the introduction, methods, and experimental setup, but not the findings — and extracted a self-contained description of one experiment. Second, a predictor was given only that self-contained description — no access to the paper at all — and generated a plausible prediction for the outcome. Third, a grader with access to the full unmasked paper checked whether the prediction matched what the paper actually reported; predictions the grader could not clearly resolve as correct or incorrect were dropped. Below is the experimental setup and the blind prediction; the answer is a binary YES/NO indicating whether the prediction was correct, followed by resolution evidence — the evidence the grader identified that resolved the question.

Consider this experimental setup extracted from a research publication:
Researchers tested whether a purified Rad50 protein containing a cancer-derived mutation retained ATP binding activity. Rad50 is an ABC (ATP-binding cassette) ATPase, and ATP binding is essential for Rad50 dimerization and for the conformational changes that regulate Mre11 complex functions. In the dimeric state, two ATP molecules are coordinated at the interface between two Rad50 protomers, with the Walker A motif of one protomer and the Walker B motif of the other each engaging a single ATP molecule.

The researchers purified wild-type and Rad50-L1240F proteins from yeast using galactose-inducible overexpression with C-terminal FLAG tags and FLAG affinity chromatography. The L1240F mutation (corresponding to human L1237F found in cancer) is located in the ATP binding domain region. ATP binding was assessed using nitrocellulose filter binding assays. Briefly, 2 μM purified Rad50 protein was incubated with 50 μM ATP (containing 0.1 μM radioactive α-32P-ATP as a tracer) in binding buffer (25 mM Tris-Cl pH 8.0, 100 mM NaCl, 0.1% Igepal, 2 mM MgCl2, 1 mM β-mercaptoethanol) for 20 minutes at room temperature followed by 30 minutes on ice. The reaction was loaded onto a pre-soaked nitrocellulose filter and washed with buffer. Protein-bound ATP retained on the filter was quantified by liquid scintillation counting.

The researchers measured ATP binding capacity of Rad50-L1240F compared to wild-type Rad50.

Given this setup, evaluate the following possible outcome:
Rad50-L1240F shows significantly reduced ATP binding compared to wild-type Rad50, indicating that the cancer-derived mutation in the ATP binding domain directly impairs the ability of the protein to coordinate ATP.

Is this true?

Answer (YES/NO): YES